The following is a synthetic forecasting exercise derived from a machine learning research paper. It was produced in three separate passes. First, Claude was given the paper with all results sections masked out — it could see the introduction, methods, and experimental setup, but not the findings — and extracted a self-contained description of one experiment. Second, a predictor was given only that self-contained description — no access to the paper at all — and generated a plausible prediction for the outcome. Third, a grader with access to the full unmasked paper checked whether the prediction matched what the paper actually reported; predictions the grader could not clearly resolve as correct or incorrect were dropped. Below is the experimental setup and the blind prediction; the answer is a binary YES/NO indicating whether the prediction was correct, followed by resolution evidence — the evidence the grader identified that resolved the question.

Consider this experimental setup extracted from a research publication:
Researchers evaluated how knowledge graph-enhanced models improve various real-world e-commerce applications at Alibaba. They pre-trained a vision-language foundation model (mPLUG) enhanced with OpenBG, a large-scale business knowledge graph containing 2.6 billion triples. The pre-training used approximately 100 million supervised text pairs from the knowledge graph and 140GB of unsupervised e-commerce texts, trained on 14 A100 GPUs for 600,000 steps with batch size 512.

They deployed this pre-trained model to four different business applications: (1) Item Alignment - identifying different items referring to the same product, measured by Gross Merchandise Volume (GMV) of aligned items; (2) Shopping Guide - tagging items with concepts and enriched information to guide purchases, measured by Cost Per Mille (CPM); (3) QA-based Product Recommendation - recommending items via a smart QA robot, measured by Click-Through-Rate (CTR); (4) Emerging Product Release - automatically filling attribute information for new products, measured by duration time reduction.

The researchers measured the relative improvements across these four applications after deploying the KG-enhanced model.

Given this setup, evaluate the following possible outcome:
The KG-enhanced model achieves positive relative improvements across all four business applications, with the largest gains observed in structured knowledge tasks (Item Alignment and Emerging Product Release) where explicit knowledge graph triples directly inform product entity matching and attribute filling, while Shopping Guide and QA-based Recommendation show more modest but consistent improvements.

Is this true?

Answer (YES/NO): NO